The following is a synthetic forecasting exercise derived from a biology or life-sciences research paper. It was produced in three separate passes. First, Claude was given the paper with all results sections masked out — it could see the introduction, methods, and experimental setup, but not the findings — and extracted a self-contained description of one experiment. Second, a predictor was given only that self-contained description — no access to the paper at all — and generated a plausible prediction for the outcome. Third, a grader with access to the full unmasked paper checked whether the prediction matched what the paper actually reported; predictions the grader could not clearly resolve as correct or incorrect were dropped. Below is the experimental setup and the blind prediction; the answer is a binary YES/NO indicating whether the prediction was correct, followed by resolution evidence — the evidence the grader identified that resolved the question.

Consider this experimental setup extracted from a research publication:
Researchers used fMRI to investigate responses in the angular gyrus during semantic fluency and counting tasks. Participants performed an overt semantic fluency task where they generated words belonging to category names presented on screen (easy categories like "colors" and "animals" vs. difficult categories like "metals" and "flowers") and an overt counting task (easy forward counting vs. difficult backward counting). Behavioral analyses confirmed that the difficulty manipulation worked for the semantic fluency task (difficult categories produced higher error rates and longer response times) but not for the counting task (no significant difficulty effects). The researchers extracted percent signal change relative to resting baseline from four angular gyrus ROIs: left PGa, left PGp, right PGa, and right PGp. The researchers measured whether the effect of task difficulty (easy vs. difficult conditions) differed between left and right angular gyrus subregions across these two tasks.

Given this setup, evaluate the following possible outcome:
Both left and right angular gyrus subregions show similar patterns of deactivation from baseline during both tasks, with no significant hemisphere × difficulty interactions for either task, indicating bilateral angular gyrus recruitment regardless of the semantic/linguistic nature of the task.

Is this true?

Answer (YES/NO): NO